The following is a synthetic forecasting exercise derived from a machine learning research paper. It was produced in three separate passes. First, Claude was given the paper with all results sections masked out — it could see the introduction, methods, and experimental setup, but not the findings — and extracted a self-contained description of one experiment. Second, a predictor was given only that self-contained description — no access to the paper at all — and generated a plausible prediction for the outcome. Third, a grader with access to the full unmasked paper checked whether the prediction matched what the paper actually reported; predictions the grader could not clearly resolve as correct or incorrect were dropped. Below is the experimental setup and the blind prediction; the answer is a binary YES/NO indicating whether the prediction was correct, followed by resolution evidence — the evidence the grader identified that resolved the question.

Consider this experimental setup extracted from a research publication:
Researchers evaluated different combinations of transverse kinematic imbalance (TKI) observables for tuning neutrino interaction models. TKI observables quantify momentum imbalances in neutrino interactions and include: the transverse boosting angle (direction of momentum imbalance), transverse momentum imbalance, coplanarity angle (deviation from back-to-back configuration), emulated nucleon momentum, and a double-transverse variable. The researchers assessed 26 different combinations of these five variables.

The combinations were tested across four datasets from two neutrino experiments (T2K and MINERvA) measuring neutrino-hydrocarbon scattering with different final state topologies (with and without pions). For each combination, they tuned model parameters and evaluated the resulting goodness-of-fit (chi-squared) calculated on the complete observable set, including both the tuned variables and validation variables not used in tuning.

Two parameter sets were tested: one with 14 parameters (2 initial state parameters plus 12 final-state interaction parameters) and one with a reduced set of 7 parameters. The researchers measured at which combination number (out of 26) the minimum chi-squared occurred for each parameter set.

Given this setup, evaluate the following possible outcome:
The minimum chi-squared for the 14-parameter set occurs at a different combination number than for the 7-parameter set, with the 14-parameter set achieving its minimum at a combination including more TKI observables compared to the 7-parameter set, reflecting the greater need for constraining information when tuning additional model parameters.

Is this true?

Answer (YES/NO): NO